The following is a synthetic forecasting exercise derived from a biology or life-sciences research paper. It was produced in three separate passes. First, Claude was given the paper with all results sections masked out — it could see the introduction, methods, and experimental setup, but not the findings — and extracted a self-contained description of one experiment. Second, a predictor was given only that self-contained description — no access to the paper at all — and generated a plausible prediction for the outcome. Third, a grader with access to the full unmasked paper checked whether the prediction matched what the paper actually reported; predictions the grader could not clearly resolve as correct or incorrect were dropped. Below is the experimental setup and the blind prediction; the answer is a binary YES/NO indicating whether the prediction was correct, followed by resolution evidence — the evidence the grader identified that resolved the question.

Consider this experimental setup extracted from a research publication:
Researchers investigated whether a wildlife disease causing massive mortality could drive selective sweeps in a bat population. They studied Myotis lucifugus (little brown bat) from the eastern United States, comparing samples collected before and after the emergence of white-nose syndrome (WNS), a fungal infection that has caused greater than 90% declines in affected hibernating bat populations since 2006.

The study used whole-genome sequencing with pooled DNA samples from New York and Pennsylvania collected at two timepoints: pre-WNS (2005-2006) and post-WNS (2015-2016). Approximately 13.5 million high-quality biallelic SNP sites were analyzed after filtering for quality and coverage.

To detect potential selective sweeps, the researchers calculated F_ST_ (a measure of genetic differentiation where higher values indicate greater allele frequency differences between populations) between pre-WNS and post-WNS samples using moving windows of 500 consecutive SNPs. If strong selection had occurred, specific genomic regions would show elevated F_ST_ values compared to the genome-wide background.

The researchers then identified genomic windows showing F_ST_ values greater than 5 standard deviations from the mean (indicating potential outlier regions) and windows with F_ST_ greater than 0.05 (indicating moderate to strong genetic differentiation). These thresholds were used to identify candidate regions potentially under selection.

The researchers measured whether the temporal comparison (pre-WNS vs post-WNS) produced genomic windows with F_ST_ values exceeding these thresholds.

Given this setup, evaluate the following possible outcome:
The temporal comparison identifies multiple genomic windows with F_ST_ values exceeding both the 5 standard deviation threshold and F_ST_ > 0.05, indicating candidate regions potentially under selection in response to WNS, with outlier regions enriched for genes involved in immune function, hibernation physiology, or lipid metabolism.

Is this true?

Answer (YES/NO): NO